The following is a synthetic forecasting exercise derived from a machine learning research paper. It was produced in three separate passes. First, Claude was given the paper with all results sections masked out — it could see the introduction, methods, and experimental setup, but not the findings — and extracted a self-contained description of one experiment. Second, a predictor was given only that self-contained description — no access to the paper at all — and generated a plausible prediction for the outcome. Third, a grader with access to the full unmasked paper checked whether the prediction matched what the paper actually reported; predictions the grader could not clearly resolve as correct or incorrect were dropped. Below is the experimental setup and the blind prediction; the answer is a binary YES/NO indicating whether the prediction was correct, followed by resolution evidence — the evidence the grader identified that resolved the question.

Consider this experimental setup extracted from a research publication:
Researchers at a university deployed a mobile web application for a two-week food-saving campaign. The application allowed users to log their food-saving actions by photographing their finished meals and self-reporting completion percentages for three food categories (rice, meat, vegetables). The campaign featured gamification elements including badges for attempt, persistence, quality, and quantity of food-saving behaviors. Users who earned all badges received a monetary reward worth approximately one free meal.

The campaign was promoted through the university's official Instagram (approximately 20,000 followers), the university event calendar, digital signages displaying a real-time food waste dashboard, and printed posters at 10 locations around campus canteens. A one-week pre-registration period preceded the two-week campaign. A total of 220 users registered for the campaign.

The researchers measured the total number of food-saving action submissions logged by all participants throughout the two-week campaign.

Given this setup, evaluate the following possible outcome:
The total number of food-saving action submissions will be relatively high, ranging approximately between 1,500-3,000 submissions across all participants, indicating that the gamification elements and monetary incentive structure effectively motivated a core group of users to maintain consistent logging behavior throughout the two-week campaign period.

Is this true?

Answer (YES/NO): NO